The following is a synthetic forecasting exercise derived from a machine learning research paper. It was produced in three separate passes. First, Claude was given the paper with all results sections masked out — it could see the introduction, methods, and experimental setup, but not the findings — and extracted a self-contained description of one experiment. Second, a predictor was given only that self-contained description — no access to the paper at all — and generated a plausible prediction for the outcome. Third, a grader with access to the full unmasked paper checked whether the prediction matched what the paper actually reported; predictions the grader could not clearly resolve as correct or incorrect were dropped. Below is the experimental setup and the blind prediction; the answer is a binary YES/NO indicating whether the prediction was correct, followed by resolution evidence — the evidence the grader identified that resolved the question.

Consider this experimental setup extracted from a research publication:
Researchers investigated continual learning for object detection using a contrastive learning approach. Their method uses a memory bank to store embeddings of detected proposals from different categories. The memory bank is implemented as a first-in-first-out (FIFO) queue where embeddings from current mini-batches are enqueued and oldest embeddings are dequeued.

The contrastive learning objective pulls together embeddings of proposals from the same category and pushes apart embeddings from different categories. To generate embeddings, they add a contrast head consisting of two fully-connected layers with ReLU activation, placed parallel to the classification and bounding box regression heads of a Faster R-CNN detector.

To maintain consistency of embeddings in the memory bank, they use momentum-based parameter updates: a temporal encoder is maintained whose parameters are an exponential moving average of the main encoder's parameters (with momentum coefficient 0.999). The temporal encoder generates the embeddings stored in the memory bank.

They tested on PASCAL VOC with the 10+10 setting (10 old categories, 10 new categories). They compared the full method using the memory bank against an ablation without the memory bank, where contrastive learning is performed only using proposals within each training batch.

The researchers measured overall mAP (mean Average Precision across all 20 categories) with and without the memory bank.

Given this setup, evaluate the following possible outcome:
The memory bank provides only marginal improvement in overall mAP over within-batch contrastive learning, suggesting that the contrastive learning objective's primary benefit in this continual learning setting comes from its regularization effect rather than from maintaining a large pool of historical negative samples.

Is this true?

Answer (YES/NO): NO